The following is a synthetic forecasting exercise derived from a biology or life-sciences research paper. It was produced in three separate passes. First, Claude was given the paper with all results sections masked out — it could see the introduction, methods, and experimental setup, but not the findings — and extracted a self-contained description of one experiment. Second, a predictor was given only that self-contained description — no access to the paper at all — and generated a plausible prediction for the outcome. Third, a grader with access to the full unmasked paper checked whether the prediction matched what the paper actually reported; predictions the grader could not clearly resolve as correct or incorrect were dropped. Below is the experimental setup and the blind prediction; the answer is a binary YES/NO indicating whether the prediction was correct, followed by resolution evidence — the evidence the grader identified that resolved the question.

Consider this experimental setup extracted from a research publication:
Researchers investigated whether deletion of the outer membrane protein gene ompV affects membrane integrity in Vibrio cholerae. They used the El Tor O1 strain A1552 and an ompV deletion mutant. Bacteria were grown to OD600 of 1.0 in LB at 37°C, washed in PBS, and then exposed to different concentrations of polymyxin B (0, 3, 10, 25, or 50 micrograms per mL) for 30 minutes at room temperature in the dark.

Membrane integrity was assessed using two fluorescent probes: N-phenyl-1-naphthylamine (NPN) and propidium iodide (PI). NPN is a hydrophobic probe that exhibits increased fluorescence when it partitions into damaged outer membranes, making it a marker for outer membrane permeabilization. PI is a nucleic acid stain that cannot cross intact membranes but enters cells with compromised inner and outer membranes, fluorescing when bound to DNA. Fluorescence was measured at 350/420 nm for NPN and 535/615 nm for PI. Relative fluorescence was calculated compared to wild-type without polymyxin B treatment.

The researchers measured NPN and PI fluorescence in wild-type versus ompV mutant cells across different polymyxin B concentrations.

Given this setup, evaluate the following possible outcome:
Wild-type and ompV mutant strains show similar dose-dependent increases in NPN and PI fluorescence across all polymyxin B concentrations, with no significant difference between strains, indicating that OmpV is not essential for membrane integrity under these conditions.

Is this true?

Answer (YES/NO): NO